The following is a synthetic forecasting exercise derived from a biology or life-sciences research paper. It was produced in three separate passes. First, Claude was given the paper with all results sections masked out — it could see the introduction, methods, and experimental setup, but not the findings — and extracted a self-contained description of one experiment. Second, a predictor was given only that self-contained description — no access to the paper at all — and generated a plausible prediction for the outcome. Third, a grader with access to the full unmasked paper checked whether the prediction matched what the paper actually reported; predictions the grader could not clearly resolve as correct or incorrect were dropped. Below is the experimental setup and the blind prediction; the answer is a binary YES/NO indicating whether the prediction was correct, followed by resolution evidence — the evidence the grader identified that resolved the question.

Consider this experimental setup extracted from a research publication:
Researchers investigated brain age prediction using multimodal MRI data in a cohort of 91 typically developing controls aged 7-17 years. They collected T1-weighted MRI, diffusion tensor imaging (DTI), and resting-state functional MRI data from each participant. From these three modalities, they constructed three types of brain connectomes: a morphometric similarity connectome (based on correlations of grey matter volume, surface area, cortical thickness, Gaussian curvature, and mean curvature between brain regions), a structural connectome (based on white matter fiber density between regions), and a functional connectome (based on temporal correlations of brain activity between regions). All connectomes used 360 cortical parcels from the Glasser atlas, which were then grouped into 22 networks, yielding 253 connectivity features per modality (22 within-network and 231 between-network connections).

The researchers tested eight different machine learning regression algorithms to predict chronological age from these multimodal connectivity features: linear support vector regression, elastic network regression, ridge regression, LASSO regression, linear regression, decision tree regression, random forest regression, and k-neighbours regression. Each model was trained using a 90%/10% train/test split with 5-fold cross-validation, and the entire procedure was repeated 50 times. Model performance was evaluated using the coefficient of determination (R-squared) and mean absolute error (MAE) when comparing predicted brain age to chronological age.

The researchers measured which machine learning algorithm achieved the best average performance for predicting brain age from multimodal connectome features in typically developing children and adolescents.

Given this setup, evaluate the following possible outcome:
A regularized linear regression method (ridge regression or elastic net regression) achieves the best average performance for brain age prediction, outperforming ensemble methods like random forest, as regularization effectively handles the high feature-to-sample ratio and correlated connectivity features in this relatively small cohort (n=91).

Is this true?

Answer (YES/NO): NO